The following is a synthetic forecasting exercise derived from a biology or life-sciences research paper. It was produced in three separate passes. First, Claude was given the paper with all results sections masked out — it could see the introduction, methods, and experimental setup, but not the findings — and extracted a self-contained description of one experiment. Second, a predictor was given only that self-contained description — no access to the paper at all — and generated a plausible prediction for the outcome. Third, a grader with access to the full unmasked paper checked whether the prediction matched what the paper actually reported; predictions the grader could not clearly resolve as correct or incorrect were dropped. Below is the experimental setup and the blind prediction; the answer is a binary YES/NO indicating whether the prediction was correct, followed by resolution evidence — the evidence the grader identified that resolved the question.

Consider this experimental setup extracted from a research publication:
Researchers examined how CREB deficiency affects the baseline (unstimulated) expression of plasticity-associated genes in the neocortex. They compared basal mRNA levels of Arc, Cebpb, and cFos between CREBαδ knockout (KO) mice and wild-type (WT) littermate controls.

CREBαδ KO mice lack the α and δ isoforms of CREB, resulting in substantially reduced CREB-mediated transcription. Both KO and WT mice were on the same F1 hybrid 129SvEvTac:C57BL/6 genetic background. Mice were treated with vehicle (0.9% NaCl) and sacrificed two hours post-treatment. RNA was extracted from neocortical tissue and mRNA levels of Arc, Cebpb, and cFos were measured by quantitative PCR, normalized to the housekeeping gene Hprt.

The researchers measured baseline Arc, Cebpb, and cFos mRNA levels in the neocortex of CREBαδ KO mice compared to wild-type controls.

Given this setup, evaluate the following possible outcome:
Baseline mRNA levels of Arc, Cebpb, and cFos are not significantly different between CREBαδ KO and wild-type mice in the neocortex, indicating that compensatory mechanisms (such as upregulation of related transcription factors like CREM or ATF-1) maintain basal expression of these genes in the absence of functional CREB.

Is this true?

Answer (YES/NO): NO